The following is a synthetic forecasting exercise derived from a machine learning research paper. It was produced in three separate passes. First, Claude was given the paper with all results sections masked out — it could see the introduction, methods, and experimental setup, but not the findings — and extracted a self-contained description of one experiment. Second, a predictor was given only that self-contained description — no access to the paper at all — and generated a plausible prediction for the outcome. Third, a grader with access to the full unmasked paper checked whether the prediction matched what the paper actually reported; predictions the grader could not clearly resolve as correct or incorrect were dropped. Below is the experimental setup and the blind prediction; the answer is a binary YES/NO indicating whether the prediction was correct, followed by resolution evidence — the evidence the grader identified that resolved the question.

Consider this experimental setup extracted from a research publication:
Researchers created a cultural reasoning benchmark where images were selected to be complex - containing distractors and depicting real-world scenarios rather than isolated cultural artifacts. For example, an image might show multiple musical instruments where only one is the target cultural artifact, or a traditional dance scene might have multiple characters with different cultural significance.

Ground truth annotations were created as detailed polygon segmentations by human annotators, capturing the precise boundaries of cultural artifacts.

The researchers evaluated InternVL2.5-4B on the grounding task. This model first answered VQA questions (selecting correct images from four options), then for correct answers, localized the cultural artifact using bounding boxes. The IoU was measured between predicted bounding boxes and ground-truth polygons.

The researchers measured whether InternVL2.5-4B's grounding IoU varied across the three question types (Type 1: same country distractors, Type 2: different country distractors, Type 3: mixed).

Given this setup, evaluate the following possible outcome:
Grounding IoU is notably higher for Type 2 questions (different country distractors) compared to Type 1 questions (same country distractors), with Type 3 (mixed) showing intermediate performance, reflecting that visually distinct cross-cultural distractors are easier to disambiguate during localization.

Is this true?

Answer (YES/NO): NO